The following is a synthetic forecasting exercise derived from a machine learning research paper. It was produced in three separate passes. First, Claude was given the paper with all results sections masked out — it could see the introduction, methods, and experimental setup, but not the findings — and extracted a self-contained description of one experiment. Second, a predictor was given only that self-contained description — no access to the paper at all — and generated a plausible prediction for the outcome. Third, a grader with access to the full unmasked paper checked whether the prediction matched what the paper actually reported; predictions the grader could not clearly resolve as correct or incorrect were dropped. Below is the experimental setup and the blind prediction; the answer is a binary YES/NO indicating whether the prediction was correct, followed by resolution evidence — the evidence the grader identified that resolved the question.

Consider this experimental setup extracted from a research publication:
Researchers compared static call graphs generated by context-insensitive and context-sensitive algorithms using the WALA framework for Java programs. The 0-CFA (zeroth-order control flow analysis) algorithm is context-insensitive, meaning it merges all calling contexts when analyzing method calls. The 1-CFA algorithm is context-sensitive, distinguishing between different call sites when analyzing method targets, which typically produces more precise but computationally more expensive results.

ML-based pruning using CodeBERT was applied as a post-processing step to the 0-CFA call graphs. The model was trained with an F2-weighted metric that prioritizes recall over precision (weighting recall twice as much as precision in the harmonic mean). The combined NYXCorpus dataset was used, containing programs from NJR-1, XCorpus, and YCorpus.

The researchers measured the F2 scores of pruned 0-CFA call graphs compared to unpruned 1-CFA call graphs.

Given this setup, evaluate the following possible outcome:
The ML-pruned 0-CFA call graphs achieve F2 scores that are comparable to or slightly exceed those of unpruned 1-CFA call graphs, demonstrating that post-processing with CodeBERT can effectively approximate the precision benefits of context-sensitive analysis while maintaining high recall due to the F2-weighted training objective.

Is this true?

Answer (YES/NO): YES